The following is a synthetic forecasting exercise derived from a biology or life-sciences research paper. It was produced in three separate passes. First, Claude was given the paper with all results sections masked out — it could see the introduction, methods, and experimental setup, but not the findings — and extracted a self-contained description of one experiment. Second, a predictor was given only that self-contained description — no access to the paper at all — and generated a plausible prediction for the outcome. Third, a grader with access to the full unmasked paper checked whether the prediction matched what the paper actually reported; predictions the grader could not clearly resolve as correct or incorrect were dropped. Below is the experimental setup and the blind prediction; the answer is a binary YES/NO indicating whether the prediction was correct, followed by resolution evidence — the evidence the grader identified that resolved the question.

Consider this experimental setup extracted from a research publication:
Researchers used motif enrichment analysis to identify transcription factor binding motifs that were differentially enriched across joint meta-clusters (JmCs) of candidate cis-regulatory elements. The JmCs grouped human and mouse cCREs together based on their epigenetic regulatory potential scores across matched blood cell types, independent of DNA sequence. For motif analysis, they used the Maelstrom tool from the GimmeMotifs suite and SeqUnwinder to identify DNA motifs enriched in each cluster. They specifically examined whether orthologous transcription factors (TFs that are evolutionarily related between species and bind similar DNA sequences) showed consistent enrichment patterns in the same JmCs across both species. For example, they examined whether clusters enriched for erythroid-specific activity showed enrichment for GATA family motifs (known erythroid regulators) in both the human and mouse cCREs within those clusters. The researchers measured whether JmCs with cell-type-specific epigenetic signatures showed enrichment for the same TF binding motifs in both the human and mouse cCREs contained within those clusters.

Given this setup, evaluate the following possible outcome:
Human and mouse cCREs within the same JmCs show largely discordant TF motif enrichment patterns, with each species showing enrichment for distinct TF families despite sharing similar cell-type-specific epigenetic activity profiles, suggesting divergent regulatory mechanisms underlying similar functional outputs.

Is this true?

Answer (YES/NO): NO